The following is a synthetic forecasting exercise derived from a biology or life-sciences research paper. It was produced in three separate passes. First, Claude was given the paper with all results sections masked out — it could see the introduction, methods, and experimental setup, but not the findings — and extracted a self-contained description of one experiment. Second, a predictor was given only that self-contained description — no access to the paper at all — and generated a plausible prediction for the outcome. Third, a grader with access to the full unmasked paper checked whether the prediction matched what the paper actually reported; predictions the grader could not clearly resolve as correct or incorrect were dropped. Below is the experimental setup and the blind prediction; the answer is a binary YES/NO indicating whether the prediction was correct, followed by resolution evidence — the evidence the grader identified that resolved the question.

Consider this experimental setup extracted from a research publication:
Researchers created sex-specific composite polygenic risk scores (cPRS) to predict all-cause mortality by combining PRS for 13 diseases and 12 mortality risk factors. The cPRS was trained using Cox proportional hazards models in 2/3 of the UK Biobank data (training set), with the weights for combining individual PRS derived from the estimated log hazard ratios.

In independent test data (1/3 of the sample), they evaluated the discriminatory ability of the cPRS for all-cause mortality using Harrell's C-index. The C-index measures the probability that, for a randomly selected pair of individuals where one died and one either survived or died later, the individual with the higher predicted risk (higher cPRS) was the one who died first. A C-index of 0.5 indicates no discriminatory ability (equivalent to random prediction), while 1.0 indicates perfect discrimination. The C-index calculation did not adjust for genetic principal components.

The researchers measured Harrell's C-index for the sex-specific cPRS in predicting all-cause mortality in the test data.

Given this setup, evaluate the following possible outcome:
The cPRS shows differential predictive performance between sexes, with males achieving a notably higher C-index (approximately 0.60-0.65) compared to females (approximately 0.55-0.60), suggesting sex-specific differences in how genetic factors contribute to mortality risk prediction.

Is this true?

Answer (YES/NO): NO